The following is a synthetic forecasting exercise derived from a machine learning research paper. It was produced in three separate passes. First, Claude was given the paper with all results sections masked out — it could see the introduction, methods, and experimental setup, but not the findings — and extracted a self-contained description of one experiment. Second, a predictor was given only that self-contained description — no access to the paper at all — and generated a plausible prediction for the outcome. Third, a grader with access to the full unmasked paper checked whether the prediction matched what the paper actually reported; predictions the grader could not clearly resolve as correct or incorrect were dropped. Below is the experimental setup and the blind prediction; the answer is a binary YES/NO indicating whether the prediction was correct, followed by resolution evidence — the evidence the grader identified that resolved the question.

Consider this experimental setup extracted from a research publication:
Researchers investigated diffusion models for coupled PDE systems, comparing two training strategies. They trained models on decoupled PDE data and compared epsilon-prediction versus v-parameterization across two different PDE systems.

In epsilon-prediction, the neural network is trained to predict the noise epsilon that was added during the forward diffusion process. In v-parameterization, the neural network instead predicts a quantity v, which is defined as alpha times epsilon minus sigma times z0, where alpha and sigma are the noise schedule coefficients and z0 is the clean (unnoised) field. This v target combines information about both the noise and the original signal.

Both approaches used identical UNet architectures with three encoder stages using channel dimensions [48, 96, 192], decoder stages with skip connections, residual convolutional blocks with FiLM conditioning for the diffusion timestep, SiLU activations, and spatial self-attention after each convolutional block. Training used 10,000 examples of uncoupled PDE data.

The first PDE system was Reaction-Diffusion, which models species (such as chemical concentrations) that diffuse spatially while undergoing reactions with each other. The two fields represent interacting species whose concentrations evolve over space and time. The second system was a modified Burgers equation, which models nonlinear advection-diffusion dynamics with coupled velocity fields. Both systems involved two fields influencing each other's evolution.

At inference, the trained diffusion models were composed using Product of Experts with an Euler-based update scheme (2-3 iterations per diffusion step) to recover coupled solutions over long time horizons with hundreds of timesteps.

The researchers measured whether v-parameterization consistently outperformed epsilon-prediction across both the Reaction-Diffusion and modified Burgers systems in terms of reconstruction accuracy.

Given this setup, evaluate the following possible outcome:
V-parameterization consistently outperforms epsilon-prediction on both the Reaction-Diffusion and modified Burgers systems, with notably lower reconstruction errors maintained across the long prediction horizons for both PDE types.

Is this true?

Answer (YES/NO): NO